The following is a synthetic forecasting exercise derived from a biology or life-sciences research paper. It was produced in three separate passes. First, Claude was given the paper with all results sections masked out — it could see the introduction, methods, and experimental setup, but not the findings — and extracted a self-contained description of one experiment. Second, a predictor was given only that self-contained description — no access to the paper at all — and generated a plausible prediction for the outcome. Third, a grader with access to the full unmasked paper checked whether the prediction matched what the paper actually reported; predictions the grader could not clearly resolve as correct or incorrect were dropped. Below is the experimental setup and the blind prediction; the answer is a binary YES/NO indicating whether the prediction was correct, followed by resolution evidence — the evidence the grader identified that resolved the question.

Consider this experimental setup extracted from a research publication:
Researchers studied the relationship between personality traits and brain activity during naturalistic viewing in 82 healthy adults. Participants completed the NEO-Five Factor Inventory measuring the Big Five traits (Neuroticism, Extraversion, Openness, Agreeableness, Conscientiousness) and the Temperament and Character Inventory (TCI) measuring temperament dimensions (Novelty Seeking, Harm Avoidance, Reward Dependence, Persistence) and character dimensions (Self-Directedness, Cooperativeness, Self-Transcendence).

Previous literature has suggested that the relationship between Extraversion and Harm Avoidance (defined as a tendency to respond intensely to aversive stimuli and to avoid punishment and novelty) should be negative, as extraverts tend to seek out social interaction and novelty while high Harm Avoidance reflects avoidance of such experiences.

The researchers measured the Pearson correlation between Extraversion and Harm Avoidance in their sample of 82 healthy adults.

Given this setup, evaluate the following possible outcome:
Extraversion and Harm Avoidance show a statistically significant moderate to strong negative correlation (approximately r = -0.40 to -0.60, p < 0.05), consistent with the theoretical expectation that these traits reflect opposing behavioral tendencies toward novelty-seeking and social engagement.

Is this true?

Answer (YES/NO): YES